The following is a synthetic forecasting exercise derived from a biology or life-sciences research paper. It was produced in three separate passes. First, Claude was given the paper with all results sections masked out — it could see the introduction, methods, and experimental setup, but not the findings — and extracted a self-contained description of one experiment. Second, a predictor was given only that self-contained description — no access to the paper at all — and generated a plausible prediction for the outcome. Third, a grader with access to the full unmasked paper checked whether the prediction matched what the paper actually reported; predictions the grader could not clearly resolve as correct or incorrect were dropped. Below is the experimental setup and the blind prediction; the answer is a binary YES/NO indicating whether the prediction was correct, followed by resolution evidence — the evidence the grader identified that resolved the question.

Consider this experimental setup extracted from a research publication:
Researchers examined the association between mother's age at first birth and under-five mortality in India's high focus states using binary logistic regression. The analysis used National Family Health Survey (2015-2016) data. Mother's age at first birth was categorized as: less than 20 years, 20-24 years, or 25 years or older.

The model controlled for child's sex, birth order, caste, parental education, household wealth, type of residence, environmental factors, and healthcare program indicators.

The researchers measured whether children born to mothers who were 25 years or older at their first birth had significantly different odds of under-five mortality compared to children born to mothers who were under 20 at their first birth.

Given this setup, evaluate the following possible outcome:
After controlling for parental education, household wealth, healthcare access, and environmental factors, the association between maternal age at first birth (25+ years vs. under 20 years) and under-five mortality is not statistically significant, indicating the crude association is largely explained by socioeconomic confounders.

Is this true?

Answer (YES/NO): NO